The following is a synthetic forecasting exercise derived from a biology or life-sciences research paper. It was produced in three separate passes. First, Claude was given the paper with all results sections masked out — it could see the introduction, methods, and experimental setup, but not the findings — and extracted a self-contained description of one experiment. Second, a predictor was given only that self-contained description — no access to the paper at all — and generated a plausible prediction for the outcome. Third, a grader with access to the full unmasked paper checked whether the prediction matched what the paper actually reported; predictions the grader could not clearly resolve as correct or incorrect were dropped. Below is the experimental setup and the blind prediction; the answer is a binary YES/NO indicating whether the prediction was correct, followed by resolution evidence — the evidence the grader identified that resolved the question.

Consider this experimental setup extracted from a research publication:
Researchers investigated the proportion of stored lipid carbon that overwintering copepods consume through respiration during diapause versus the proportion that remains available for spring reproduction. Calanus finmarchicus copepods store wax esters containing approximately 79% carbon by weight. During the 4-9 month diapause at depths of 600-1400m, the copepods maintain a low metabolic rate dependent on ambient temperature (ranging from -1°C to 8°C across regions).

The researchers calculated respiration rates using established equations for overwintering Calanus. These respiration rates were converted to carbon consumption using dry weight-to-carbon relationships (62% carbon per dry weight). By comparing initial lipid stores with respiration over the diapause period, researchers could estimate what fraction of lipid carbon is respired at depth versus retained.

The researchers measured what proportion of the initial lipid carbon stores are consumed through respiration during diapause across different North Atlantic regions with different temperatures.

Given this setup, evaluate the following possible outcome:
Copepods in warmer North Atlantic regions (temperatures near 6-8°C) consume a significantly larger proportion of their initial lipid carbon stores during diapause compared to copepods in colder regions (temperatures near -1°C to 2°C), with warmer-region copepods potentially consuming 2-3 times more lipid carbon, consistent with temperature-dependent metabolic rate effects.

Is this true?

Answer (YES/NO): NO